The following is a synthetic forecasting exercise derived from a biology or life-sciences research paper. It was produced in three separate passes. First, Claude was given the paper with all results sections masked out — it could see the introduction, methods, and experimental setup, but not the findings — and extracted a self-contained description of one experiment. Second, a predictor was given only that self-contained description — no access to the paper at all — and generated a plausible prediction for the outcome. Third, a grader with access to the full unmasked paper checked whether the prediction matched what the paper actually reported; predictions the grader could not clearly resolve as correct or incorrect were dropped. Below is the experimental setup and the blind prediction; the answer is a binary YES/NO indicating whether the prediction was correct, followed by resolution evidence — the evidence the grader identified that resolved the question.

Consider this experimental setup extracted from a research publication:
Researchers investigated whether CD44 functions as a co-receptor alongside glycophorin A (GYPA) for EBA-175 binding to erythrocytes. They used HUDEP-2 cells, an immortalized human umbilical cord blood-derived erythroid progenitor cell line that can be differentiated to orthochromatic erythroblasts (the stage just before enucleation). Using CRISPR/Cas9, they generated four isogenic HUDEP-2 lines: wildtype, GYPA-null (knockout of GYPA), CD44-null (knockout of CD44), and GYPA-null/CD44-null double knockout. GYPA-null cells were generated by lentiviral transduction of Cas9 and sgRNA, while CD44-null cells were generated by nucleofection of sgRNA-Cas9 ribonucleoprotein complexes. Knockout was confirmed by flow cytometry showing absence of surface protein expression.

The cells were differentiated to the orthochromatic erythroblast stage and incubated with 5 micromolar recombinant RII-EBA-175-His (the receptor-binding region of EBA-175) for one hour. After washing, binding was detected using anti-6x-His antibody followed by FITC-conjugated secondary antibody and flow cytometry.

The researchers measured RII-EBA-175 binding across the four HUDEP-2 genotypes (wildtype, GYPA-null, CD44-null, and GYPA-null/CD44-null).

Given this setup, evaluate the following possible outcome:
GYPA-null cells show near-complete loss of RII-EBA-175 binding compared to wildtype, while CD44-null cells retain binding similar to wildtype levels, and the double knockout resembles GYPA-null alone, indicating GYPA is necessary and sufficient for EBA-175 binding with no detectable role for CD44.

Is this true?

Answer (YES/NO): NO